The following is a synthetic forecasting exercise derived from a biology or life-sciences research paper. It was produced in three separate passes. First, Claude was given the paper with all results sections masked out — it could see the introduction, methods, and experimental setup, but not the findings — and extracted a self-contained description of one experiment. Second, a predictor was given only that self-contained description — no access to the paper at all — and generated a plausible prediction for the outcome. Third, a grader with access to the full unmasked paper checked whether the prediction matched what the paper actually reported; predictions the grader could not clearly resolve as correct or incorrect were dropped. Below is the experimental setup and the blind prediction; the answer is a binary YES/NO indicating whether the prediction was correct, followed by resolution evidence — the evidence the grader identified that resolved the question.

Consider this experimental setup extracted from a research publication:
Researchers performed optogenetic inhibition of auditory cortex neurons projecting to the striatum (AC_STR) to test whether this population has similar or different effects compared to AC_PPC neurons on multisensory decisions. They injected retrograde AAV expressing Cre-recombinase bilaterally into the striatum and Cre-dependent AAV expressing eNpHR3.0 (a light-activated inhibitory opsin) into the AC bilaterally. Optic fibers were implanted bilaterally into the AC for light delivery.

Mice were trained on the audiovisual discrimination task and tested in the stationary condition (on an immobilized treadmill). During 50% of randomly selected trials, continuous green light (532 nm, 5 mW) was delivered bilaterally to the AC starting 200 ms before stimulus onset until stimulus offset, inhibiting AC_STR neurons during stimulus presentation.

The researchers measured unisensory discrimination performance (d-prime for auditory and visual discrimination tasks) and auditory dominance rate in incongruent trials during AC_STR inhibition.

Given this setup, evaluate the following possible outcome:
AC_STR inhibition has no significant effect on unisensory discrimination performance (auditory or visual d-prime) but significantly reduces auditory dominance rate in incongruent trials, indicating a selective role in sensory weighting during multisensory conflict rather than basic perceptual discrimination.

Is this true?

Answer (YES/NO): NO